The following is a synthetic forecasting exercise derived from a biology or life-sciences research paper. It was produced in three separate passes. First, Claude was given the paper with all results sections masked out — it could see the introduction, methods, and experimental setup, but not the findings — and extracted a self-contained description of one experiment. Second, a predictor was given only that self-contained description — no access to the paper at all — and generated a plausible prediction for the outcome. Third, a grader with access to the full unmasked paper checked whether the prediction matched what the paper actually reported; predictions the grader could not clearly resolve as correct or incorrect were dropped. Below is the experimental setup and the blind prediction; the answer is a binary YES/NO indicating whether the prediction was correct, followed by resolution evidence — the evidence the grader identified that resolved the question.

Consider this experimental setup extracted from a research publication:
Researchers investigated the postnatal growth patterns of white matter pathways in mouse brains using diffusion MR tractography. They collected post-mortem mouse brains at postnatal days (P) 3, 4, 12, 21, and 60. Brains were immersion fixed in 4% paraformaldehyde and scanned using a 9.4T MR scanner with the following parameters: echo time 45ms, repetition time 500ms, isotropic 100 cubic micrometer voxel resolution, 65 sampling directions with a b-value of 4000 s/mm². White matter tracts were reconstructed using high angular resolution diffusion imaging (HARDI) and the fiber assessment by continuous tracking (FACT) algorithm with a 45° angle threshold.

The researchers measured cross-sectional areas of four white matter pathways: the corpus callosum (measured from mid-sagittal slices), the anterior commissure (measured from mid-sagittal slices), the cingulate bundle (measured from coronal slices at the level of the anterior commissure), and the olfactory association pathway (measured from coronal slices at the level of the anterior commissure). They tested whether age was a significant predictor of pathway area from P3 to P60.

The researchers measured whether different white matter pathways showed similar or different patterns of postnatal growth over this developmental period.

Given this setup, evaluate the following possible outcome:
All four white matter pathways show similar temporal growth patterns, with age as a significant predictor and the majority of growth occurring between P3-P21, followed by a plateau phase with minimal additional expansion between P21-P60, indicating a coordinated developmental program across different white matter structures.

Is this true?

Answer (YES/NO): NO